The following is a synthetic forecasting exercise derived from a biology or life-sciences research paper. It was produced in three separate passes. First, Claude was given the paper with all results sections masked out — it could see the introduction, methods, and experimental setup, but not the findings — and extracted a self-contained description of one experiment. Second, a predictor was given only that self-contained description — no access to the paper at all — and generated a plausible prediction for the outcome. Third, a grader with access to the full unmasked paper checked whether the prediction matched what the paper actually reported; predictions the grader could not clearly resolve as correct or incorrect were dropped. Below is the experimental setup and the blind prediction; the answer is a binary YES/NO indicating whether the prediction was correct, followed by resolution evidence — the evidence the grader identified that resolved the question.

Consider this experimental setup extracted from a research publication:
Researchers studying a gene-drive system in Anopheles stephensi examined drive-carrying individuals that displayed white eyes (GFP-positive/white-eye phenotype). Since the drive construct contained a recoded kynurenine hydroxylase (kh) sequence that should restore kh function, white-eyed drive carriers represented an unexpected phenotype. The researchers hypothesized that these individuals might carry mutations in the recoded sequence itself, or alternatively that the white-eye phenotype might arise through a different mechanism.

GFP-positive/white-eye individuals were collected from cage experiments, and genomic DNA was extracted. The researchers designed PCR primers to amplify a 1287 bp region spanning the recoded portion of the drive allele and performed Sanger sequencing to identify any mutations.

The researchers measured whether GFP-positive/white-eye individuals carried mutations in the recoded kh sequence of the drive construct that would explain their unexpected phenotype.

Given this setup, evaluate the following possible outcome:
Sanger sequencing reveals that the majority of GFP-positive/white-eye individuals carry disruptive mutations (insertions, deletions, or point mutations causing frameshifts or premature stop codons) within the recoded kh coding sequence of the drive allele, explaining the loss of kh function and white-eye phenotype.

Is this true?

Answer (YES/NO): NO